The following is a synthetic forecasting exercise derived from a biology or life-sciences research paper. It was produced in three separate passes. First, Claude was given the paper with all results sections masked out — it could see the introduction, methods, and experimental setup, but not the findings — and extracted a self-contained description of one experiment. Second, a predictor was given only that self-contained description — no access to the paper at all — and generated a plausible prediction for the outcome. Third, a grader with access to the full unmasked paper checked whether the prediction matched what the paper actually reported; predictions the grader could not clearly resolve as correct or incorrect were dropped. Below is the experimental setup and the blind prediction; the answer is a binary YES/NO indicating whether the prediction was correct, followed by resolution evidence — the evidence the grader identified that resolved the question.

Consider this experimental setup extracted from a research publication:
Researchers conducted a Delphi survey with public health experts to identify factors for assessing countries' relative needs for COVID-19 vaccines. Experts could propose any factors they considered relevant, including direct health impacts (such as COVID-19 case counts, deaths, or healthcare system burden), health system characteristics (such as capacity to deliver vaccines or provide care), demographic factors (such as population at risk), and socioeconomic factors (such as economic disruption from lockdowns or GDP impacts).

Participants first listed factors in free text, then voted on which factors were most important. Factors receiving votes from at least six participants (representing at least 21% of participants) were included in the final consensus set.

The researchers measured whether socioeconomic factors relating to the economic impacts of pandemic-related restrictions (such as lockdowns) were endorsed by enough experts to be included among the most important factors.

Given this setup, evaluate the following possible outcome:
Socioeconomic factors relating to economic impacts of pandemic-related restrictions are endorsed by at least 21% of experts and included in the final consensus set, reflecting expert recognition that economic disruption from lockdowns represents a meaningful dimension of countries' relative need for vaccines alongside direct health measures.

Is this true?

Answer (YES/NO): YES